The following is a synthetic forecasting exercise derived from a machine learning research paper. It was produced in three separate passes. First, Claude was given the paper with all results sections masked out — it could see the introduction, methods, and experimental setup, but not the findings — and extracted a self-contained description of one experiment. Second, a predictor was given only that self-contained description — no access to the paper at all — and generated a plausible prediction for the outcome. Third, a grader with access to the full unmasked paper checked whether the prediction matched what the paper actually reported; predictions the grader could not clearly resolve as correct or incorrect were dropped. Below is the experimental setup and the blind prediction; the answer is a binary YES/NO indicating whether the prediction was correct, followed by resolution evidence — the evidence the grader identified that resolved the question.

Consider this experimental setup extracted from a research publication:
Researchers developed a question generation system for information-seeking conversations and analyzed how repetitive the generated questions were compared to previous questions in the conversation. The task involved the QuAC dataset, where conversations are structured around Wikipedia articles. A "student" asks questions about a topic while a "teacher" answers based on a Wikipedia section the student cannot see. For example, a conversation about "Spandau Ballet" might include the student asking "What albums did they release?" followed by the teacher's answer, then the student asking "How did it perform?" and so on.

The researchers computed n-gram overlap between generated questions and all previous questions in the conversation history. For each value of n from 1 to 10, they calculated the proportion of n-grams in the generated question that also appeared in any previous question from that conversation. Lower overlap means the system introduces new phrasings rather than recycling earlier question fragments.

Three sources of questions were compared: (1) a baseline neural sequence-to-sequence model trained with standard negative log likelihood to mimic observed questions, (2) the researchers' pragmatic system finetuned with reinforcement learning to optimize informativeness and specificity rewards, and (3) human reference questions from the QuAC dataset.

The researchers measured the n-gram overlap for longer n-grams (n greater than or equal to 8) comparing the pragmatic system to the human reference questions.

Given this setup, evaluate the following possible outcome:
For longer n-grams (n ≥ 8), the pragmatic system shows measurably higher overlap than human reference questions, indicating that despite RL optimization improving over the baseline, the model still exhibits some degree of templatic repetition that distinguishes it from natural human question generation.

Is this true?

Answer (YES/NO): NO